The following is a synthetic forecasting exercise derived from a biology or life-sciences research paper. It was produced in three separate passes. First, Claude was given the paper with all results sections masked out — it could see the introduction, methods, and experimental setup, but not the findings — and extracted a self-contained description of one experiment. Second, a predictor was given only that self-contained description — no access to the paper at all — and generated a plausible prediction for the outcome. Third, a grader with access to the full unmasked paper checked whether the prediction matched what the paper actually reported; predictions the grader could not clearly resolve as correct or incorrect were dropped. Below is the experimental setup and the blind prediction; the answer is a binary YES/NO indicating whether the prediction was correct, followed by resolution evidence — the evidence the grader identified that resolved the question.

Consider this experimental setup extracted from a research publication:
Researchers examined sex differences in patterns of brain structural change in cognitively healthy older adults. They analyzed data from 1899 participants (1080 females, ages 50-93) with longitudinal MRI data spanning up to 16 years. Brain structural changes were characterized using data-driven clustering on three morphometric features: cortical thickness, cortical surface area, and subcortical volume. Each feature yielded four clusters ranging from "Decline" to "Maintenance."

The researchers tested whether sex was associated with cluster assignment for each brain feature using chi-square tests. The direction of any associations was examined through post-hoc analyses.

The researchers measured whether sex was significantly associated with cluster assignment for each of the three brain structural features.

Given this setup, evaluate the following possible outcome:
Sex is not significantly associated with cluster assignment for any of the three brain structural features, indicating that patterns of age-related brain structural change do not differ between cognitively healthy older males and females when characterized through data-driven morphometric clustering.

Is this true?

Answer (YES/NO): NO